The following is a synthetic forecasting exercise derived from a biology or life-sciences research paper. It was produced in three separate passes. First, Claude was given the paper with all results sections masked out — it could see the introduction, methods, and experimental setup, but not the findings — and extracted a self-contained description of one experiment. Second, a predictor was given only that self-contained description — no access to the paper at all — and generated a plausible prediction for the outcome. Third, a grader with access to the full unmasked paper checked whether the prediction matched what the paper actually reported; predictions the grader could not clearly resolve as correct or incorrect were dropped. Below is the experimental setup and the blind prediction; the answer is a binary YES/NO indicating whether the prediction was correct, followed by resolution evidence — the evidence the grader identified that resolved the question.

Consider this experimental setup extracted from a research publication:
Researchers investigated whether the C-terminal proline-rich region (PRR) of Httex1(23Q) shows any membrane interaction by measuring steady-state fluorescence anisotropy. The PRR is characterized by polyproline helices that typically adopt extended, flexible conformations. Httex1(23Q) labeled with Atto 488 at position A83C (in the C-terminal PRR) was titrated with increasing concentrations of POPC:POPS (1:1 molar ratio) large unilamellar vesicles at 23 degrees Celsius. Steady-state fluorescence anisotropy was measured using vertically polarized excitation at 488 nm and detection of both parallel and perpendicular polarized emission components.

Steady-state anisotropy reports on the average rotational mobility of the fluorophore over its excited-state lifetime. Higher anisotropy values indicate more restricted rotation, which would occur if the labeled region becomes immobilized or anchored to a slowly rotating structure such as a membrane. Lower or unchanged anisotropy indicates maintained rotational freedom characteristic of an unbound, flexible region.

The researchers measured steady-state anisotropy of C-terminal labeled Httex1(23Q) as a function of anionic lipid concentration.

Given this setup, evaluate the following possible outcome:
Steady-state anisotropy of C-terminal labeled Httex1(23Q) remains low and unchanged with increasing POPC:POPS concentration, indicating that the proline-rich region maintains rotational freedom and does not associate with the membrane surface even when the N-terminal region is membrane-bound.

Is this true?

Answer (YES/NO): YES